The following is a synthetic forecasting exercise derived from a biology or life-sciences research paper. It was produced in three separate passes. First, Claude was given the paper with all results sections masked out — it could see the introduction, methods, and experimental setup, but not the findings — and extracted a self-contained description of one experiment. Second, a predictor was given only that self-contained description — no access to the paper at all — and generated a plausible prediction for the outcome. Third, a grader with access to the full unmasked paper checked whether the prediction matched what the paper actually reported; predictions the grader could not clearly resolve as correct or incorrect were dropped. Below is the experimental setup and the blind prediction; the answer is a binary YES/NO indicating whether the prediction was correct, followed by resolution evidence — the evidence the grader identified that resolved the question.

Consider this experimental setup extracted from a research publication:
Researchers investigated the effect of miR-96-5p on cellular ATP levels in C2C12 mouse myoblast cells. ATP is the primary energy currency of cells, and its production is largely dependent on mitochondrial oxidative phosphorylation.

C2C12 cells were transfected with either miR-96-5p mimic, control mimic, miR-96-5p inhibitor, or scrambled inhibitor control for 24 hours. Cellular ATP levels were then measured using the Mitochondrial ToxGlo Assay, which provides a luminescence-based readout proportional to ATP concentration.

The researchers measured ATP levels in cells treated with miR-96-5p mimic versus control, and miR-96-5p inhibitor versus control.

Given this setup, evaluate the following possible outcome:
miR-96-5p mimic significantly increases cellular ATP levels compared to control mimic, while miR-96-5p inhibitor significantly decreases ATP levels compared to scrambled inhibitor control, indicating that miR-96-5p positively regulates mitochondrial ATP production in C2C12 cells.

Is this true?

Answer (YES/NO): NO